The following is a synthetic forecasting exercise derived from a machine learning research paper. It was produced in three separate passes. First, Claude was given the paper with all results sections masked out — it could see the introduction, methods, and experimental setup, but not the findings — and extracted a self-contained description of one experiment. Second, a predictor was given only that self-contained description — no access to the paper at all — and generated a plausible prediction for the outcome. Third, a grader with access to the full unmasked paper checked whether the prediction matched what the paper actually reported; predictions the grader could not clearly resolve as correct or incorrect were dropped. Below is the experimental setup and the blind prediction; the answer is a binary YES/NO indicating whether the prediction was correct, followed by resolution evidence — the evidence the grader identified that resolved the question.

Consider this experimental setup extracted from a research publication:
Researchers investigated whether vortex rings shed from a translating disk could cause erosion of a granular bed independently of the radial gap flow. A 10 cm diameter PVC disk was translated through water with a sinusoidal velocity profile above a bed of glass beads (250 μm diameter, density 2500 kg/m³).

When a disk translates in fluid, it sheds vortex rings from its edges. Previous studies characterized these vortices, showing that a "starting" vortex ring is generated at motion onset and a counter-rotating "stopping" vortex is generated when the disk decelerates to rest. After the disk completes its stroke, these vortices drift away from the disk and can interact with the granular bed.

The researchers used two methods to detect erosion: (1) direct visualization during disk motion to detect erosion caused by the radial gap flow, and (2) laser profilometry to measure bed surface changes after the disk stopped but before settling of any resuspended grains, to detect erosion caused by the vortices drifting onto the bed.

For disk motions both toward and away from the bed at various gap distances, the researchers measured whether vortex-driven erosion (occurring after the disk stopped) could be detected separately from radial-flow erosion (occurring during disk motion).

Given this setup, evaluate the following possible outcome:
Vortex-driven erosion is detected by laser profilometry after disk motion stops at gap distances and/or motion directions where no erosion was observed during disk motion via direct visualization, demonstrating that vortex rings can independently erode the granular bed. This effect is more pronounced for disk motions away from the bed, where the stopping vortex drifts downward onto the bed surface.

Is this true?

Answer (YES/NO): NO